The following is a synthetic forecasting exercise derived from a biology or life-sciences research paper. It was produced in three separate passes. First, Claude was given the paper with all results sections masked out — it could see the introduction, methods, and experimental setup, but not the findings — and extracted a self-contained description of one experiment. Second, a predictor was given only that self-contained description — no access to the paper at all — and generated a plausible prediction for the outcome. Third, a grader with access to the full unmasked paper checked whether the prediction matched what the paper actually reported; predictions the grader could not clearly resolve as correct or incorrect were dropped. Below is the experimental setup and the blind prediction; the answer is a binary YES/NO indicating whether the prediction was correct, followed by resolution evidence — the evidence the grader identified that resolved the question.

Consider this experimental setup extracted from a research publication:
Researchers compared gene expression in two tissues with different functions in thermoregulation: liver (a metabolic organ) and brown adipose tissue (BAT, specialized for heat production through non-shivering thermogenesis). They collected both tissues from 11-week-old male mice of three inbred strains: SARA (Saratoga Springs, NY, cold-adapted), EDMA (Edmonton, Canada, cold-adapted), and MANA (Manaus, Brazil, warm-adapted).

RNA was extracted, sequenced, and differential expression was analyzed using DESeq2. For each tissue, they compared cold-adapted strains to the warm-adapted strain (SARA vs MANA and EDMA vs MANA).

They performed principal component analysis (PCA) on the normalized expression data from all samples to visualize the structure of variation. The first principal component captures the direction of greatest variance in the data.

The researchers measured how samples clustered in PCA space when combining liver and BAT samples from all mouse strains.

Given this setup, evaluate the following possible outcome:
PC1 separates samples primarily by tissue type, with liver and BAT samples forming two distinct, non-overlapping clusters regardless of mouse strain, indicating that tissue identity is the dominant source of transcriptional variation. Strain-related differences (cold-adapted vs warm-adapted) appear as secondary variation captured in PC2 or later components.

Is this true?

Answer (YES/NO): YES